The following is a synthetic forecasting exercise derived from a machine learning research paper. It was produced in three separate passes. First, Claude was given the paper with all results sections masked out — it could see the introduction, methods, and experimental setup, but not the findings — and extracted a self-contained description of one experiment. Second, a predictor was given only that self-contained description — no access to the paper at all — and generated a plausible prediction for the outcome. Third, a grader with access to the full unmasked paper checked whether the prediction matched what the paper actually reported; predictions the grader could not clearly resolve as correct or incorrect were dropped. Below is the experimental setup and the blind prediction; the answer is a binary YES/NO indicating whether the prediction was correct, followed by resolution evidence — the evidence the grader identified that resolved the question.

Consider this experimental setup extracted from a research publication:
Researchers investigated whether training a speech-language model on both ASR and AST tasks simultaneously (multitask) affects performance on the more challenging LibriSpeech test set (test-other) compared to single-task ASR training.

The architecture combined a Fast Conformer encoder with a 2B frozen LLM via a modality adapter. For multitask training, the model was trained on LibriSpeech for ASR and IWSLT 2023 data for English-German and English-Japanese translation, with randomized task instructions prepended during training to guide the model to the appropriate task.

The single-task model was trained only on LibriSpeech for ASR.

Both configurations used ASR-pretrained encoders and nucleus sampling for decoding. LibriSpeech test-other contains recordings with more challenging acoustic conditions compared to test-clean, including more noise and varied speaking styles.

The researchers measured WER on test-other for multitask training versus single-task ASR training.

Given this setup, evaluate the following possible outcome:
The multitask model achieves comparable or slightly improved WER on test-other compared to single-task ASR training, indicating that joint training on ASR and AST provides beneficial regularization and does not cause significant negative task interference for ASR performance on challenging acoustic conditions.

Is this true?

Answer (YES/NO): NO